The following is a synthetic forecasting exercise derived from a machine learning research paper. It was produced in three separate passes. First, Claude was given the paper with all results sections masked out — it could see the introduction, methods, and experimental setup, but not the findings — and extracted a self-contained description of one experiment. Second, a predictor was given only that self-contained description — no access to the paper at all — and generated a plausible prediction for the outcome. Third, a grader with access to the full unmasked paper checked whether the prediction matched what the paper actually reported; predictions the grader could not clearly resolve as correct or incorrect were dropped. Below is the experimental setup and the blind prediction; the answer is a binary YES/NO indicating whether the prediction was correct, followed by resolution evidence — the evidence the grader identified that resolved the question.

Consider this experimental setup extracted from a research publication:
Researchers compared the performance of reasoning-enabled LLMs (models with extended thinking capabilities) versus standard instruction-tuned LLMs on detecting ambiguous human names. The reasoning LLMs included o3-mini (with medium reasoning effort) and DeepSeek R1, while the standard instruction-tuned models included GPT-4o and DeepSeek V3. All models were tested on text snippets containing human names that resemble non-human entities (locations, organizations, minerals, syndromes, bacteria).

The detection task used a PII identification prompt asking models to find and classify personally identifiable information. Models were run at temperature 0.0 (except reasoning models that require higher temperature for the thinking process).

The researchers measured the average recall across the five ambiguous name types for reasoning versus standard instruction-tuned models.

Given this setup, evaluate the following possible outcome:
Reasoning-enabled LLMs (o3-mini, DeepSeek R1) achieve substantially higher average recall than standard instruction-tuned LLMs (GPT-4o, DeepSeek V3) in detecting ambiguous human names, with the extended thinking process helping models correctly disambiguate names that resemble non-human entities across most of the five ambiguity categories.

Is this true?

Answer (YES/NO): YES